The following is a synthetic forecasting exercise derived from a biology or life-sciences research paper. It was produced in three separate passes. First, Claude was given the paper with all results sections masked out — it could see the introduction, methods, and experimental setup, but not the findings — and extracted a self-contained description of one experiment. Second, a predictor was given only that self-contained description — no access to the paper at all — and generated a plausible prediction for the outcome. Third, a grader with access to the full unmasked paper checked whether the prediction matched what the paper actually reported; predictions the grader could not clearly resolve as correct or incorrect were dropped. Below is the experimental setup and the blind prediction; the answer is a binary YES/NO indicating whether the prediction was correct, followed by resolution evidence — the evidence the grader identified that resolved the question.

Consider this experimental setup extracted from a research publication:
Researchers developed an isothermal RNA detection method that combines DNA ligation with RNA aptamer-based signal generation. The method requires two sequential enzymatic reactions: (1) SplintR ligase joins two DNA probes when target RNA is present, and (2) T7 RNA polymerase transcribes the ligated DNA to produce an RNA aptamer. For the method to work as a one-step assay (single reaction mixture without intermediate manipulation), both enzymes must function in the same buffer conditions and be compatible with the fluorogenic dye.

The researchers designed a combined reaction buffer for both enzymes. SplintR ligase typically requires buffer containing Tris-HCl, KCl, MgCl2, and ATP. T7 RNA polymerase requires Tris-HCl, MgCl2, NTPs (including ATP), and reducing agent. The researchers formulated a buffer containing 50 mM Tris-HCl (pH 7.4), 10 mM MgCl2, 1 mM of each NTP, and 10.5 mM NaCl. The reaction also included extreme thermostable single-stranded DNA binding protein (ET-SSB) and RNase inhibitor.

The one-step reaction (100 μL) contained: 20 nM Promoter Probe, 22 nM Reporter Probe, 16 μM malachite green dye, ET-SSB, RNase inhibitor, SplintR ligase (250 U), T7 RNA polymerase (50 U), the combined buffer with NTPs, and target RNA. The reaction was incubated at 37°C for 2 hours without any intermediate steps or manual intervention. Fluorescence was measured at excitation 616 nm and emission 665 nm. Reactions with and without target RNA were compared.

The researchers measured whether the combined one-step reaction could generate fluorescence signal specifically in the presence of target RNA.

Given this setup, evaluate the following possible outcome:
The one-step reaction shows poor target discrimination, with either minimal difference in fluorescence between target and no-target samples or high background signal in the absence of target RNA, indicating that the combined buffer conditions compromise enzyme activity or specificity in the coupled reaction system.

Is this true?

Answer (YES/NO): NO